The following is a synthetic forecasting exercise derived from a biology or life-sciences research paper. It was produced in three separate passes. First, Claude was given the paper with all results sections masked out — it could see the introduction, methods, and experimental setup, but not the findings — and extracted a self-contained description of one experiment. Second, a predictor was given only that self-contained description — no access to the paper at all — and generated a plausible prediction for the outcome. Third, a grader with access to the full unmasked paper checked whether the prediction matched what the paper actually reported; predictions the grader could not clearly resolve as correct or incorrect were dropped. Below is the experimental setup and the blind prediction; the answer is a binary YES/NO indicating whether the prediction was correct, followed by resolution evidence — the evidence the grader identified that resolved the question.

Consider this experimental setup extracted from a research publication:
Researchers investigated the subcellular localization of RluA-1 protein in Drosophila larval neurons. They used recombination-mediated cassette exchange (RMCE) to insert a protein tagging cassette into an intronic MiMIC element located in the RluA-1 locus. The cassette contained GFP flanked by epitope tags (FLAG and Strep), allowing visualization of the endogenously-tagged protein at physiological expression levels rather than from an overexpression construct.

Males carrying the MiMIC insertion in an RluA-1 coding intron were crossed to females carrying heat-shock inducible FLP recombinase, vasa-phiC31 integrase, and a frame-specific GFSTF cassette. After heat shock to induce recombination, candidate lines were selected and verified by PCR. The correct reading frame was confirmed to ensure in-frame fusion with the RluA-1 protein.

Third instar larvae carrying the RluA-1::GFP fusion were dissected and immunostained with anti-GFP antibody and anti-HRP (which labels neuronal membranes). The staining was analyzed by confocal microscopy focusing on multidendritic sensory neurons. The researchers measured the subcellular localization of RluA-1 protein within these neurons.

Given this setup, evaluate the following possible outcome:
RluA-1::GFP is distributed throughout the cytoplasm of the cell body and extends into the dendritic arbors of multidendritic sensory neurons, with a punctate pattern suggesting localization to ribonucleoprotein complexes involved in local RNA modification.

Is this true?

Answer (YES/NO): NO